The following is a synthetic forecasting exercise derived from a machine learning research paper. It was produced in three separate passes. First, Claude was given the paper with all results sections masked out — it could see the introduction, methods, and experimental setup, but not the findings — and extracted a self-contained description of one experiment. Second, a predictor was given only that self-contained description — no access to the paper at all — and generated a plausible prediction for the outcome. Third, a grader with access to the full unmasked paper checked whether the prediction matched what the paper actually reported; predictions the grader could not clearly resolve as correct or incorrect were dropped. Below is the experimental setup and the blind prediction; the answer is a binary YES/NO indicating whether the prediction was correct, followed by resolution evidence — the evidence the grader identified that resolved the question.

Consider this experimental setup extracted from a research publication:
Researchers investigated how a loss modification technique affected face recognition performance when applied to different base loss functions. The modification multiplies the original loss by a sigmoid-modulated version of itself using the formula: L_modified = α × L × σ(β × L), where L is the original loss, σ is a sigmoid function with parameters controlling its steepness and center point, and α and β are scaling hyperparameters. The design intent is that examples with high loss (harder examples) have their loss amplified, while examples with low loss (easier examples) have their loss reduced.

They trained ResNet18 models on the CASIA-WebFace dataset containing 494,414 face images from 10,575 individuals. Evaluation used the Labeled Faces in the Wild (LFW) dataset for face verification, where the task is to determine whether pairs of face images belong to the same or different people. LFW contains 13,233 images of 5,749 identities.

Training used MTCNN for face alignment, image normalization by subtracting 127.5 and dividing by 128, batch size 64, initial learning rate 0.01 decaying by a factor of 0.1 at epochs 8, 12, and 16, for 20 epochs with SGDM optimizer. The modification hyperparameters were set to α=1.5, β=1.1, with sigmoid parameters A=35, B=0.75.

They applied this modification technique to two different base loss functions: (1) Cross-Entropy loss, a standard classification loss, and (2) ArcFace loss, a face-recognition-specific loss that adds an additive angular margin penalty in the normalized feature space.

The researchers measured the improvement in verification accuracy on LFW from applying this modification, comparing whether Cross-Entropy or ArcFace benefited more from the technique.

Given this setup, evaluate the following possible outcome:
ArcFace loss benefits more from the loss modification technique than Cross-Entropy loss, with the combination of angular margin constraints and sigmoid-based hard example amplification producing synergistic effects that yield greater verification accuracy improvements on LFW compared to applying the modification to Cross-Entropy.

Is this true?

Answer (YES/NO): NO